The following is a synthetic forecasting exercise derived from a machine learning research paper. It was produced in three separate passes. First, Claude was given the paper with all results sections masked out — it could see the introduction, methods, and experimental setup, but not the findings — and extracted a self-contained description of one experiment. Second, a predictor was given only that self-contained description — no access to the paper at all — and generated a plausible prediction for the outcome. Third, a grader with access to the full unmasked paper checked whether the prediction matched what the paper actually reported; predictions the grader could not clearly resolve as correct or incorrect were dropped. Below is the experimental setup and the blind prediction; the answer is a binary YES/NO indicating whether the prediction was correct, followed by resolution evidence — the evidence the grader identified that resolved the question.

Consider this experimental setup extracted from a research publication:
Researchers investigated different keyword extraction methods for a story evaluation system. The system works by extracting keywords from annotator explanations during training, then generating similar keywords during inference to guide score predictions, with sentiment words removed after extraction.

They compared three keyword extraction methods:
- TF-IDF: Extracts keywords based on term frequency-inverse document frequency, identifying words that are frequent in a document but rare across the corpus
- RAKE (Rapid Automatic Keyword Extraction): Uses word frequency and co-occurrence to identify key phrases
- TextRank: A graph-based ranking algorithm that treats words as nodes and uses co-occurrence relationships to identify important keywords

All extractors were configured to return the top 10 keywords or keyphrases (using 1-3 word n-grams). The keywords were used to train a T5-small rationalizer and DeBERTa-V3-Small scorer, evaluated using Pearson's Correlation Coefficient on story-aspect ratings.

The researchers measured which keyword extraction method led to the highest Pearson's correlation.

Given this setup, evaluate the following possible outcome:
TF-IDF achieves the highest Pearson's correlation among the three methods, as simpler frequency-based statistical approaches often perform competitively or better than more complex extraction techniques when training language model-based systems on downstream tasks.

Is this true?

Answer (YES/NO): NO